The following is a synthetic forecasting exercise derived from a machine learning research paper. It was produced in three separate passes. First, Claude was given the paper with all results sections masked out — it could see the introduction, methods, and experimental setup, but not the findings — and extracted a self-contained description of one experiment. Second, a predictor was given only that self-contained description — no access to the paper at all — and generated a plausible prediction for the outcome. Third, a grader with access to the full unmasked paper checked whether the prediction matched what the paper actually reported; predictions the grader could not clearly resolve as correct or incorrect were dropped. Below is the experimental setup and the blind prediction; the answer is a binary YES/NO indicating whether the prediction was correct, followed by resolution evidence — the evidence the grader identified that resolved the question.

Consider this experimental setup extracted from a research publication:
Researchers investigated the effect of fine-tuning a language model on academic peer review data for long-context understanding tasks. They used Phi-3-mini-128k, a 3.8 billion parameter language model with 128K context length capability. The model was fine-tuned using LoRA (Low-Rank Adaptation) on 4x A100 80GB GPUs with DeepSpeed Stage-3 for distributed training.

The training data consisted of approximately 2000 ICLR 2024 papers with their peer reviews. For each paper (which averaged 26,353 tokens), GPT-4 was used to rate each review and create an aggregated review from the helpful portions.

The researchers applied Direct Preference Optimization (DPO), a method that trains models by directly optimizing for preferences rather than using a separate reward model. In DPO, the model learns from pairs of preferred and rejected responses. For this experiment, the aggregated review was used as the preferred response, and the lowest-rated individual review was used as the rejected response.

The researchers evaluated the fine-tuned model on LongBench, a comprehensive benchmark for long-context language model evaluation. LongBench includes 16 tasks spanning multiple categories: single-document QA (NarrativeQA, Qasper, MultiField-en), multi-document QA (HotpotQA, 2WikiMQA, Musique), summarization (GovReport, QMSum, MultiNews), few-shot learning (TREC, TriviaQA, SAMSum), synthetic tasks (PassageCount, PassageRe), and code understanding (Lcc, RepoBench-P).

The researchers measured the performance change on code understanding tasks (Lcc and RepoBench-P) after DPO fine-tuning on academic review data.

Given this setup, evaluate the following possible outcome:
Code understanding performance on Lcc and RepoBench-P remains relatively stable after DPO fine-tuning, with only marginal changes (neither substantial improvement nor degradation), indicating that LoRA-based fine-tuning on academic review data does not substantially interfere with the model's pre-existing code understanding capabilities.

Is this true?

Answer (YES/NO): NO